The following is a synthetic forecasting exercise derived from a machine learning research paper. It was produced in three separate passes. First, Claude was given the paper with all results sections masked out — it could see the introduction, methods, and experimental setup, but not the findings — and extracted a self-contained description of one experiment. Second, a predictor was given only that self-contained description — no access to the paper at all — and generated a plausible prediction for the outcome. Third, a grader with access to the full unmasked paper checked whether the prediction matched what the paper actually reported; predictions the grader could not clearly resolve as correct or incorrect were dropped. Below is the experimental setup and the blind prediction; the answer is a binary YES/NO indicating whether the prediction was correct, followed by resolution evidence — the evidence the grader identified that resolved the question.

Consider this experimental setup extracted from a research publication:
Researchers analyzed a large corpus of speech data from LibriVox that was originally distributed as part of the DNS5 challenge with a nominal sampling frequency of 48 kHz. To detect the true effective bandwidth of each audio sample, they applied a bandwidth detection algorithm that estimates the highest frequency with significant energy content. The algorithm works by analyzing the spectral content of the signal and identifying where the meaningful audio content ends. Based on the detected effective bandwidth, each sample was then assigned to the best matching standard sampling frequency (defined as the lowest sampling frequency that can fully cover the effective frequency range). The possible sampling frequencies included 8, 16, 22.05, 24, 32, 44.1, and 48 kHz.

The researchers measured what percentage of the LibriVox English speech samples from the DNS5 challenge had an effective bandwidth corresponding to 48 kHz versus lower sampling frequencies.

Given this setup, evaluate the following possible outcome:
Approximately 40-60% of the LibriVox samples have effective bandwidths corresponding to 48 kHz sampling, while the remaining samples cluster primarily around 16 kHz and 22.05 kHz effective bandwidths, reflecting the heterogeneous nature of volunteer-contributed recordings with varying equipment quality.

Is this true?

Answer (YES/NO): NO